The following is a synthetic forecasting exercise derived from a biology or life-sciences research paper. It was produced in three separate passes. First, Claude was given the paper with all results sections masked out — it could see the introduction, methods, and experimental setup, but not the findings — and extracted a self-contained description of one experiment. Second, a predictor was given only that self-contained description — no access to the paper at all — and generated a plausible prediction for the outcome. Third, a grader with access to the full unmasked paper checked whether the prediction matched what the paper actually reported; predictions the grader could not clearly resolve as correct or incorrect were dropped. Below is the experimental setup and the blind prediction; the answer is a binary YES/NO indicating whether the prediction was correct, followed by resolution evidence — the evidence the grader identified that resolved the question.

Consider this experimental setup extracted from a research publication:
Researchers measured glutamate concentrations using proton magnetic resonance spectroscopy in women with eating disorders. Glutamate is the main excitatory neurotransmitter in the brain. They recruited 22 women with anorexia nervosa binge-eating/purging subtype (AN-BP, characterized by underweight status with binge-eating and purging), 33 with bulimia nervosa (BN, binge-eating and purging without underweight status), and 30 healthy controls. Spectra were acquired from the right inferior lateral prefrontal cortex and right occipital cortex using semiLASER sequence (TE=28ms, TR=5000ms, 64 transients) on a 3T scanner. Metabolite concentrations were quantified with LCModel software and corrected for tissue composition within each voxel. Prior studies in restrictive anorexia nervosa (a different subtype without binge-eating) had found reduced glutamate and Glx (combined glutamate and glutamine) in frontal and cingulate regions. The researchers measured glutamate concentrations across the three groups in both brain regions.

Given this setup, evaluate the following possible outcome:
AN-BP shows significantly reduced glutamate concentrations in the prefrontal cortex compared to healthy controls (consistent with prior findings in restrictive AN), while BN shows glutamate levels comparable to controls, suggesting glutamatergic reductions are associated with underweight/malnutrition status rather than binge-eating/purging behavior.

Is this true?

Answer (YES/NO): NO